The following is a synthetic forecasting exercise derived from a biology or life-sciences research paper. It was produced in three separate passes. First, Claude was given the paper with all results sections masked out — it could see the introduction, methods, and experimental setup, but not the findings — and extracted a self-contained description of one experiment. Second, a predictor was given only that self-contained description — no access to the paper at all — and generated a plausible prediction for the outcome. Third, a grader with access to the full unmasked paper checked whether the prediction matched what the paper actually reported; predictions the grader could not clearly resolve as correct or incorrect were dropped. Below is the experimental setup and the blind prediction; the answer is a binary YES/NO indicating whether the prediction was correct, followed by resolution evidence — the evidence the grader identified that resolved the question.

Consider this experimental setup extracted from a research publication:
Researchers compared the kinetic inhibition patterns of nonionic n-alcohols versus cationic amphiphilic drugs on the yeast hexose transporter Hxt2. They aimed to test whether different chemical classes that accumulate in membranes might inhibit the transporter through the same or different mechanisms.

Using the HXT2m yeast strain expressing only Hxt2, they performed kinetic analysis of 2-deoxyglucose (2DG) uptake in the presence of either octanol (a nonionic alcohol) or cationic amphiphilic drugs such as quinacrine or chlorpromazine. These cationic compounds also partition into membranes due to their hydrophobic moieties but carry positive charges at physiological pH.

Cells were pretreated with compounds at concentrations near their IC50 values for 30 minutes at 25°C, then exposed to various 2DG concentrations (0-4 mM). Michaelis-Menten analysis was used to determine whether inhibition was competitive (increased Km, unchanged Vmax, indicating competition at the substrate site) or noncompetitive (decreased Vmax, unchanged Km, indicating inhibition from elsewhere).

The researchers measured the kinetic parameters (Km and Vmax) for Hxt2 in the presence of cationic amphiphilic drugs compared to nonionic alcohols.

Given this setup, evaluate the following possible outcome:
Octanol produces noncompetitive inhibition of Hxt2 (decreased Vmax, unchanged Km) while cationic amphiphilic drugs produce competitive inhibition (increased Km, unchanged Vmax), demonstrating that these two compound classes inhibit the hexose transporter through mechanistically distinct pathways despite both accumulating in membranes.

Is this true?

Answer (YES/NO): NO